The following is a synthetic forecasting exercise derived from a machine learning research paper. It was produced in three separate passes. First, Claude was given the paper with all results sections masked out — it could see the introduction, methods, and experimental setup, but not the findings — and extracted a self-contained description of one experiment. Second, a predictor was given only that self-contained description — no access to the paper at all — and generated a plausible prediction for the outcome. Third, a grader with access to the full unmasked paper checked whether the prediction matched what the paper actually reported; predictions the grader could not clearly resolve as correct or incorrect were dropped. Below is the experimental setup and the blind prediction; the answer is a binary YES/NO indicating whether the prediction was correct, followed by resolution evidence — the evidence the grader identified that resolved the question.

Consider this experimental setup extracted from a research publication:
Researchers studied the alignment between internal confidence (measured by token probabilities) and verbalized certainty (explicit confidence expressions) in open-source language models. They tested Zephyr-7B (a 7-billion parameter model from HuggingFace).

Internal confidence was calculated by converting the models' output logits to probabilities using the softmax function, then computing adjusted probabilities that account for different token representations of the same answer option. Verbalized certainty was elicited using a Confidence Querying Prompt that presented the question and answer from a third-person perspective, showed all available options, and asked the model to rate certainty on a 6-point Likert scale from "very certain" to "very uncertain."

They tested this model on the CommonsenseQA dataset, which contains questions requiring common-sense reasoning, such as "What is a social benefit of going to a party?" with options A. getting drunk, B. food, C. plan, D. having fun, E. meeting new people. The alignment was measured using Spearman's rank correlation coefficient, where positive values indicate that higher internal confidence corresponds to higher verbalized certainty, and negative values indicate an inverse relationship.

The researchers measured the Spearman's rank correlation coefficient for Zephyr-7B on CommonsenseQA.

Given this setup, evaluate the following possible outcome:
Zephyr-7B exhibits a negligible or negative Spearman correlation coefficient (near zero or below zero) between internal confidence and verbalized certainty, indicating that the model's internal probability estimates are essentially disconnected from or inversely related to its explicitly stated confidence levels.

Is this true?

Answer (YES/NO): YES